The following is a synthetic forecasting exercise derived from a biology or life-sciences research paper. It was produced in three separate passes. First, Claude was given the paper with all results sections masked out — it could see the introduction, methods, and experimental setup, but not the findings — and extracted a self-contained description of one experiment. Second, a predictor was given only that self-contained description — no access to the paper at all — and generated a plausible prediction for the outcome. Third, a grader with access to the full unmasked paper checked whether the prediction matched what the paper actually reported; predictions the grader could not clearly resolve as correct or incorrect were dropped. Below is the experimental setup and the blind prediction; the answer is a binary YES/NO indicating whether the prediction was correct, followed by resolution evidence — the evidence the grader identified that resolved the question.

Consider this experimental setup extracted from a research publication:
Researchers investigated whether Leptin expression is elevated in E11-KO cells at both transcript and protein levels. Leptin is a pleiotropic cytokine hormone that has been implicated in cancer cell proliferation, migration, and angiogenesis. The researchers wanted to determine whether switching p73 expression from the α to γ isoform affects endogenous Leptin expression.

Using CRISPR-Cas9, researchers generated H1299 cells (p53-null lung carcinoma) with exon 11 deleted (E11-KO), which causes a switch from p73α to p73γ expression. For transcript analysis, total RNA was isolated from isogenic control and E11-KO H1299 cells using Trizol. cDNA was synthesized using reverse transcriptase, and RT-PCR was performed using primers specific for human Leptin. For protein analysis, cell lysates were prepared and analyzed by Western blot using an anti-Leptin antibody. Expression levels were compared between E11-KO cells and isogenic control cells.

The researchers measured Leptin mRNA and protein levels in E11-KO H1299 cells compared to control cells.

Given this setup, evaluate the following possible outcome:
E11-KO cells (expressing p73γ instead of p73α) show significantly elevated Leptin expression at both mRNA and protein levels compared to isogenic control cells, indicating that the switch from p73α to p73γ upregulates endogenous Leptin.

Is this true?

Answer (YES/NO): YES